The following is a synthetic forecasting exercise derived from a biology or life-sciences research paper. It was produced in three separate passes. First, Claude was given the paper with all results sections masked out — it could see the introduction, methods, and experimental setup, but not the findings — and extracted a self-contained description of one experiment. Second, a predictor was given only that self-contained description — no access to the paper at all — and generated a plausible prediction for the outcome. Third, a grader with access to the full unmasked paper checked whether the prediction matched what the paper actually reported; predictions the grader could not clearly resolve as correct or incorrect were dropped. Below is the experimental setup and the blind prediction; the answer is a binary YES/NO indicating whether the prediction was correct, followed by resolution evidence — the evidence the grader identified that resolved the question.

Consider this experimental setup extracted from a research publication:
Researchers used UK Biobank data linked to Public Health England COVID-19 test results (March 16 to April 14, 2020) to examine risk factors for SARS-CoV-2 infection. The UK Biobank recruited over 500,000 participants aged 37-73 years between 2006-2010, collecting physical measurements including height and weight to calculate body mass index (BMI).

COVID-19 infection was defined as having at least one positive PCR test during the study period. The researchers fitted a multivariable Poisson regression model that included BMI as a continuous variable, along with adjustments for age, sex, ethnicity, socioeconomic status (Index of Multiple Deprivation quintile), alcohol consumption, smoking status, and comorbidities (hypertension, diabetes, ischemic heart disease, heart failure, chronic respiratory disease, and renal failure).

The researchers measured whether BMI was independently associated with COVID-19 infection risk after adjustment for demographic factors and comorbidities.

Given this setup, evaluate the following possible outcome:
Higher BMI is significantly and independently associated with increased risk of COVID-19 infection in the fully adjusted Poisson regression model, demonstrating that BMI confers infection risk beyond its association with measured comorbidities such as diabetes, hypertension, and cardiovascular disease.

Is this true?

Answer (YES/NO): YES